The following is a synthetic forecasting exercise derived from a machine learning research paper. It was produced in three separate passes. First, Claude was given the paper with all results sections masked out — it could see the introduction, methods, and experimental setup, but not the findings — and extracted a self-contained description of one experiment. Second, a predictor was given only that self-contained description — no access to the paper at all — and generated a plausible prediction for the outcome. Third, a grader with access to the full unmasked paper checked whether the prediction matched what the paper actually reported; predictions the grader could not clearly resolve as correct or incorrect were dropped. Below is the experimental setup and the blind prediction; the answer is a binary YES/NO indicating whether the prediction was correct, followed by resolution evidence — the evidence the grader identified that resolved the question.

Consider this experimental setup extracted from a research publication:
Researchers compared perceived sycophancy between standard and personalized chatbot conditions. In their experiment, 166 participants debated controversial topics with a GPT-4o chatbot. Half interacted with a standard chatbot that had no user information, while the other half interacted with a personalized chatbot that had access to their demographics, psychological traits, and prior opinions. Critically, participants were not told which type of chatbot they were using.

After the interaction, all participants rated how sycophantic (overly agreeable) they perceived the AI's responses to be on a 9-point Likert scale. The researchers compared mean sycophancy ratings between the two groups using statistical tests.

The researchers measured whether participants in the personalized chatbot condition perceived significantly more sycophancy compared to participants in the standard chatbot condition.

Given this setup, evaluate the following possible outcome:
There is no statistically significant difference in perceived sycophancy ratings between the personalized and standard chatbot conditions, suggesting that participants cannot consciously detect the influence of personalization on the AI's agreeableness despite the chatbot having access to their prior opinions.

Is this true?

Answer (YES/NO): YES